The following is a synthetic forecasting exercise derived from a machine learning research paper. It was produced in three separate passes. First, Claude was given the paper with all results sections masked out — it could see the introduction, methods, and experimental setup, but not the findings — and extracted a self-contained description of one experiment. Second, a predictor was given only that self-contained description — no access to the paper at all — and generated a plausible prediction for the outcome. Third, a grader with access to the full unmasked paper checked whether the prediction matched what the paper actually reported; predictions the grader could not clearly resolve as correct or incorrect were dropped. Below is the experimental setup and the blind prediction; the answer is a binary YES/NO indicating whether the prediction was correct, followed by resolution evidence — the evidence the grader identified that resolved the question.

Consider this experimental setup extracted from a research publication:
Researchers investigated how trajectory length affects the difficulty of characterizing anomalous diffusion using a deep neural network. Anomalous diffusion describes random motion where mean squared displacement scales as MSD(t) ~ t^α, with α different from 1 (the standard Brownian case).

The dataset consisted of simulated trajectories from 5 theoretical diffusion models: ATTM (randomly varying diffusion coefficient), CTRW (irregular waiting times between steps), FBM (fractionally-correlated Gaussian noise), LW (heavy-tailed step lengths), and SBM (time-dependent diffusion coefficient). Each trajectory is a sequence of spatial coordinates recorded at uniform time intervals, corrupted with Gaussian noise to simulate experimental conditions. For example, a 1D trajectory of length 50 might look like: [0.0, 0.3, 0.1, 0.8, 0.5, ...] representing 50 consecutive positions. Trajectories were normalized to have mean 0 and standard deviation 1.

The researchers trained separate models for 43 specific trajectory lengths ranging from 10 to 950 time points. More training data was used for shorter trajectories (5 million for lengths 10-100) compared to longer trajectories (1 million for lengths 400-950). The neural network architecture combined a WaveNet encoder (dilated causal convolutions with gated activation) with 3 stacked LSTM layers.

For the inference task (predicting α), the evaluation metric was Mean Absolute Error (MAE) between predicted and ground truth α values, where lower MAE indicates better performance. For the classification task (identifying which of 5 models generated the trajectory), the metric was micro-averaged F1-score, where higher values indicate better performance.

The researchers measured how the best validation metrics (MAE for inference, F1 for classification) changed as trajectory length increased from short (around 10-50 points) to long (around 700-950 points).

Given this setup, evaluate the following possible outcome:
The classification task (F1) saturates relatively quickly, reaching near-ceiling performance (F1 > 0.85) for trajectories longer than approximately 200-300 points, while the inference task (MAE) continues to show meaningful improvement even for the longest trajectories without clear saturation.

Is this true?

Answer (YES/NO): NO